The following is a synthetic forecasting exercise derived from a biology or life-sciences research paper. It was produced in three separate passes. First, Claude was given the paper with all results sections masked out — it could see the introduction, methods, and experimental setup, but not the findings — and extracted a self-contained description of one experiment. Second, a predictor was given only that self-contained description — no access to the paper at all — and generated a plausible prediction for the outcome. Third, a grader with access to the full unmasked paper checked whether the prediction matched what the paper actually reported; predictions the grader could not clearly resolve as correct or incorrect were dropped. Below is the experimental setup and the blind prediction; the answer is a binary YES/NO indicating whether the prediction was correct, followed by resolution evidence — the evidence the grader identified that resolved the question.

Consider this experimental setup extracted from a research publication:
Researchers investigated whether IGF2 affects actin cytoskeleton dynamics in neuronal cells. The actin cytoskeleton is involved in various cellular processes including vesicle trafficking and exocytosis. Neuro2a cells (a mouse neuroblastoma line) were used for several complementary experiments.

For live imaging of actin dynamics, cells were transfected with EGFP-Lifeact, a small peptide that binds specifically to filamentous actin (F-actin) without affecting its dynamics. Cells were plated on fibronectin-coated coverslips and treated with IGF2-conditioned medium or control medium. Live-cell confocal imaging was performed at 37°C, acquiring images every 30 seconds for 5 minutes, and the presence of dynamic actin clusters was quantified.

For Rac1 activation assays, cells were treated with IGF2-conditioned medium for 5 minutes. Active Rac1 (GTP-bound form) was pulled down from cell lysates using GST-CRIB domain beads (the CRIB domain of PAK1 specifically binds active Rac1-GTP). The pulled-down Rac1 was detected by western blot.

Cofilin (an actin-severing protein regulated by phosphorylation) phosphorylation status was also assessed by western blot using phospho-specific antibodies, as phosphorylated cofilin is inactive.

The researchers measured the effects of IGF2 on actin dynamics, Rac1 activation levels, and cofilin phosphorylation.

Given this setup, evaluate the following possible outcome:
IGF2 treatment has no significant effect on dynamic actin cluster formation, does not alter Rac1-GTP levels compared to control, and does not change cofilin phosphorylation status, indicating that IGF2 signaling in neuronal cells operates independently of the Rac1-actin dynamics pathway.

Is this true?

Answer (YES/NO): NO